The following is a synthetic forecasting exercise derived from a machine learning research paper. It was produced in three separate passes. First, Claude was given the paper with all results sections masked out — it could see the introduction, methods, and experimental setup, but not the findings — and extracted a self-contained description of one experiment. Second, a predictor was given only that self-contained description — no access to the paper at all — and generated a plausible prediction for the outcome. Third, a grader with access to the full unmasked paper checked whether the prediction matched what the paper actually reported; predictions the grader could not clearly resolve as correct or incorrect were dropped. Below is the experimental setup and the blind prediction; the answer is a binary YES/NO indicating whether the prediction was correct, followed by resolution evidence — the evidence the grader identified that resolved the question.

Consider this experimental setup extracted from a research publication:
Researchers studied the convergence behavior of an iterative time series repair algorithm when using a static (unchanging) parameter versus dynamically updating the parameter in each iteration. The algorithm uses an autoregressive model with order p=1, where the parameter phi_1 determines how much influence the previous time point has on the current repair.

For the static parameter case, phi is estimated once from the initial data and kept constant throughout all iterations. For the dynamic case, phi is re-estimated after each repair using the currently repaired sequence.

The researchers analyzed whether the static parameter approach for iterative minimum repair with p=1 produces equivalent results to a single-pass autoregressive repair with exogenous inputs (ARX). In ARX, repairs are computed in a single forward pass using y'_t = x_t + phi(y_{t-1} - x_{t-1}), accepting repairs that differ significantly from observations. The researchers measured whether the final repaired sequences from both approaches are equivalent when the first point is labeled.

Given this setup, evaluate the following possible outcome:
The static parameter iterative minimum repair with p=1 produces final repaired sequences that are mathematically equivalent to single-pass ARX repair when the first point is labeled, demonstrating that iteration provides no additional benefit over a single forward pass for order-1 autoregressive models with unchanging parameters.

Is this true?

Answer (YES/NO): YES